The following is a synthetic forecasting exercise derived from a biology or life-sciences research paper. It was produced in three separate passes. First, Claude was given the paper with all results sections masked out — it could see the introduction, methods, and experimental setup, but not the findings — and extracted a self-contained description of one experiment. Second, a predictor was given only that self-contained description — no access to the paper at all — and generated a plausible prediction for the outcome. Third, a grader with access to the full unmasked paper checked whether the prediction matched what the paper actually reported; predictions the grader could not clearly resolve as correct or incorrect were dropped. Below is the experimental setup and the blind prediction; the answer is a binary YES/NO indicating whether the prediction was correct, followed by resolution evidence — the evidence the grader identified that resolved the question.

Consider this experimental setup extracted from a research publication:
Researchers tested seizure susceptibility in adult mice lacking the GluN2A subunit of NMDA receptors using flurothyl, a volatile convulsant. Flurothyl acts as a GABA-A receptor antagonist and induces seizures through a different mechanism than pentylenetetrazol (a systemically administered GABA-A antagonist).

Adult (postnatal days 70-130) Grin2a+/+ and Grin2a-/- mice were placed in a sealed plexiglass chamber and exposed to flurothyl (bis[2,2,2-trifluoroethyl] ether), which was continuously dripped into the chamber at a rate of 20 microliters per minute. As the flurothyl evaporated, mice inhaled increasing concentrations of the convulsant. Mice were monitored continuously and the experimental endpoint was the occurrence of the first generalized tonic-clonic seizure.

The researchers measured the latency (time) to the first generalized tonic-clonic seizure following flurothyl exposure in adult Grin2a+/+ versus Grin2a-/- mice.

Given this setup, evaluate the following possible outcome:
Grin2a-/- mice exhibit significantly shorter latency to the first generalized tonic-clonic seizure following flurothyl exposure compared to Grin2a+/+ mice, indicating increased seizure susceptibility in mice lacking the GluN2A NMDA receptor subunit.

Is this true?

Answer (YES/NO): NO